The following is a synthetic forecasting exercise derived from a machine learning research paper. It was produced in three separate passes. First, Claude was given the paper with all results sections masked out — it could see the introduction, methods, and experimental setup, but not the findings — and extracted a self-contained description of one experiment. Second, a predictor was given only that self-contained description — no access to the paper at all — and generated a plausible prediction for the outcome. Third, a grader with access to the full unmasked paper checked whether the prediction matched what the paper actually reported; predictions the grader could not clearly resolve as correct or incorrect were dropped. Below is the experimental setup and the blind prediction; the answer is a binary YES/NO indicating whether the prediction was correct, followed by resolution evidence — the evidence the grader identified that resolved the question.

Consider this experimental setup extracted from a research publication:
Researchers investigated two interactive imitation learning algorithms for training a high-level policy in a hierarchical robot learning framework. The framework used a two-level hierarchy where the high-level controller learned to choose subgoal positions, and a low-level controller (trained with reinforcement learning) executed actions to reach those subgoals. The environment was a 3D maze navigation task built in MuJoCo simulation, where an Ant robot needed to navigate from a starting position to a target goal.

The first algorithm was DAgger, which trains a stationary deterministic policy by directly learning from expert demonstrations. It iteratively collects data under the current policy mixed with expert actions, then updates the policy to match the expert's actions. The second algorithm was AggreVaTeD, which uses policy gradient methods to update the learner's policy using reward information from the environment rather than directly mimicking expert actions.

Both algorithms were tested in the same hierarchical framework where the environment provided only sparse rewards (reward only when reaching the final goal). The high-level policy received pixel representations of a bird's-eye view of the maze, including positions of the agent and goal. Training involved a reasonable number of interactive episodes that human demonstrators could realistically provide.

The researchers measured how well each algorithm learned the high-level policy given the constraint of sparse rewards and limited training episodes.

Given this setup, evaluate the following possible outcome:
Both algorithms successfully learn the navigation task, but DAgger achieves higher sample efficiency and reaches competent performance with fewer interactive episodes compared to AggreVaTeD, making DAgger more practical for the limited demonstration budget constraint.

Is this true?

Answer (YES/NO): NO